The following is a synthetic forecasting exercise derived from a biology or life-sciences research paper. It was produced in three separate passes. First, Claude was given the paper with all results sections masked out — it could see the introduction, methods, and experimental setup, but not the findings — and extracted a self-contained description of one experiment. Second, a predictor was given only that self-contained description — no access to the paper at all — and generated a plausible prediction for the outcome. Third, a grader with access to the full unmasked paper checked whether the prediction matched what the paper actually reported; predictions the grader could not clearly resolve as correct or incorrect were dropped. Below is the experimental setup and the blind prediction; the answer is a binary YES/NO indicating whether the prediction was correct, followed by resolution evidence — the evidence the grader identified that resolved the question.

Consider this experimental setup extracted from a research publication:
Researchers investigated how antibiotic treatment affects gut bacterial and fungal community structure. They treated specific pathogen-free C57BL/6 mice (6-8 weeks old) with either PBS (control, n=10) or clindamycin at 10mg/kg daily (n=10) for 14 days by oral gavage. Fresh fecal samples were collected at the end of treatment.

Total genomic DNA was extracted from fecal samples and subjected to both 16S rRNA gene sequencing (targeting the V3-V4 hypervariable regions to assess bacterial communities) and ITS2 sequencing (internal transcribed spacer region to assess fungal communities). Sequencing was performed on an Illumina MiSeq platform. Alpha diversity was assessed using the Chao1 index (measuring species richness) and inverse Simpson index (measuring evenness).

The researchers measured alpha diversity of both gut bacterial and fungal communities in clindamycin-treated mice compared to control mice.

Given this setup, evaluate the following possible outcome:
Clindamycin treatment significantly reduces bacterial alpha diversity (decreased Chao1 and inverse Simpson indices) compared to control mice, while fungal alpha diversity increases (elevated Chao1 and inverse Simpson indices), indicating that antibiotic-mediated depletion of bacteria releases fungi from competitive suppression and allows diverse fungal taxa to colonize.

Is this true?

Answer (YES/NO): YES